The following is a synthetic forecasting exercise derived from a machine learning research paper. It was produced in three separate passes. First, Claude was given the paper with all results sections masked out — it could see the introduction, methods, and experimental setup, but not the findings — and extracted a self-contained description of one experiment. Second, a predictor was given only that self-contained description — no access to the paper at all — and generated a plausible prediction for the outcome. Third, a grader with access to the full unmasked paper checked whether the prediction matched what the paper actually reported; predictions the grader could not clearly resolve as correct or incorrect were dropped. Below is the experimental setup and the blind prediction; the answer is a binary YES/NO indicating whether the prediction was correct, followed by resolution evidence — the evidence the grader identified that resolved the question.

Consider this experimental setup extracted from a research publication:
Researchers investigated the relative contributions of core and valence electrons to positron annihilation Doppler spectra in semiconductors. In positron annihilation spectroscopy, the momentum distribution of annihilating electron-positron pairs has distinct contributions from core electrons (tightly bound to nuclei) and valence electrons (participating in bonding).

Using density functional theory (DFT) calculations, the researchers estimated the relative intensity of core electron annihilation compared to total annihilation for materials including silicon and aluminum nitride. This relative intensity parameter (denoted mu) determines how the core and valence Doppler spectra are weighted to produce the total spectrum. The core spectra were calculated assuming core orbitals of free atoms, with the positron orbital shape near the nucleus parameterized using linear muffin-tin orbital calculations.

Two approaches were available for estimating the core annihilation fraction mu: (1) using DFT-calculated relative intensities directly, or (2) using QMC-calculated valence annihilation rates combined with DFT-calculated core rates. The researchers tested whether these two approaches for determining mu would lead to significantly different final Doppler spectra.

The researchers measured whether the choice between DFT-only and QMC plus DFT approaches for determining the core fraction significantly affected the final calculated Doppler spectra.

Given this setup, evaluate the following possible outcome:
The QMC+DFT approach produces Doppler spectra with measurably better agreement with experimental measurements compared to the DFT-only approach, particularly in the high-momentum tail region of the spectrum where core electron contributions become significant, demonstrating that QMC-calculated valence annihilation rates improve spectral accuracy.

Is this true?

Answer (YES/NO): NO